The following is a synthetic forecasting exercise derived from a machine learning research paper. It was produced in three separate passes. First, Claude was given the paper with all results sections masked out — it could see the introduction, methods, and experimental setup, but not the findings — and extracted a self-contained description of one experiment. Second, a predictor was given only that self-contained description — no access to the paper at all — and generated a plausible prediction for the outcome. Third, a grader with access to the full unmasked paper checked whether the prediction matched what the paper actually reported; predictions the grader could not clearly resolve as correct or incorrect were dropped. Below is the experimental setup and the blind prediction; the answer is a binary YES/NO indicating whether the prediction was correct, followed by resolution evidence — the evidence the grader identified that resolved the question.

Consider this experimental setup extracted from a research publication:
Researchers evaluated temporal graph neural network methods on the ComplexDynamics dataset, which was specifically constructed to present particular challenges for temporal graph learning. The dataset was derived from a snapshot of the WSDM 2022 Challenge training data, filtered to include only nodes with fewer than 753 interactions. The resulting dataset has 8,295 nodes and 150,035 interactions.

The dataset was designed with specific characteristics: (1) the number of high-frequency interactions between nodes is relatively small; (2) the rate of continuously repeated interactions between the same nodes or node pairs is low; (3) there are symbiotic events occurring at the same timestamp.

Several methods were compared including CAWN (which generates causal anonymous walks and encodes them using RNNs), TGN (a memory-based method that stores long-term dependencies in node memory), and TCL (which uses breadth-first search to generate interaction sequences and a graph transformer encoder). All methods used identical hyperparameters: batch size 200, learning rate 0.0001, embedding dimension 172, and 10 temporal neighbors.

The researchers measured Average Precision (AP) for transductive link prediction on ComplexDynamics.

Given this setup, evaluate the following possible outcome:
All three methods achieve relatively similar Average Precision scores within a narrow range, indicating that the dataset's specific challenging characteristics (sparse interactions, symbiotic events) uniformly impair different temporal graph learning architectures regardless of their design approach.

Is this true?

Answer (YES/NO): NO